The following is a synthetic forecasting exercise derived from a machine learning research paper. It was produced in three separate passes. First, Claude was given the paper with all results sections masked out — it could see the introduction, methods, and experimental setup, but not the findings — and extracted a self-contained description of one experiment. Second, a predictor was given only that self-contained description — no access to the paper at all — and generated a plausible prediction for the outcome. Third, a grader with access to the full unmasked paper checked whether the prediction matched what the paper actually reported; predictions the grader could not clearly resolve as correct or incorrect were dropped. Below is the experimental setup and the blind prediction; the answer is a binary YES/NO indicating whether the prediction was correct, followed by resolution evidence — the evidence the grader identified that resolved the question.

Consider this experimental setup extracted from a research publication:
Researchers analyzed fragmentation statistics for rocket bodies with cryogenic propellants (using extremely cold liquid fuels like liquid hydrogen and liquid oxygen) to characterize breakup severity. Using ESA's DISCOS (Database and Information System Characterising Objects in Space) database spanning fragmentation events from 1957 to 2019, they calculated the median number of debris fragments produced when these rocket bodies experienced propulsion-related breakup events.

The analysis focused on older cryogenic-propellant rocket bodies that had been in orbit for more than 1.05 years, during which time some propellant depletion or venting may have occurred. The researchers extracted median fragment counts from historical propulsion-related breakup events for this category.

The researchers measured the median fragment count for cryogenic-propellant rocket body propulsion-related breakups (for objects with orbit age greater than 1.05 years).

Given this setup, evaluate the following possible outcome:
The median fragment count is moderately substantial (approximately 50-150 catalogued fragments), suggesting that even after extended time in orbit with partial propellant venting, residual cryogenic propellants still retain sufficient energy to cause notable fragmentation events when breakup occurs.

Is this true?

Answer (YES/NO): NO